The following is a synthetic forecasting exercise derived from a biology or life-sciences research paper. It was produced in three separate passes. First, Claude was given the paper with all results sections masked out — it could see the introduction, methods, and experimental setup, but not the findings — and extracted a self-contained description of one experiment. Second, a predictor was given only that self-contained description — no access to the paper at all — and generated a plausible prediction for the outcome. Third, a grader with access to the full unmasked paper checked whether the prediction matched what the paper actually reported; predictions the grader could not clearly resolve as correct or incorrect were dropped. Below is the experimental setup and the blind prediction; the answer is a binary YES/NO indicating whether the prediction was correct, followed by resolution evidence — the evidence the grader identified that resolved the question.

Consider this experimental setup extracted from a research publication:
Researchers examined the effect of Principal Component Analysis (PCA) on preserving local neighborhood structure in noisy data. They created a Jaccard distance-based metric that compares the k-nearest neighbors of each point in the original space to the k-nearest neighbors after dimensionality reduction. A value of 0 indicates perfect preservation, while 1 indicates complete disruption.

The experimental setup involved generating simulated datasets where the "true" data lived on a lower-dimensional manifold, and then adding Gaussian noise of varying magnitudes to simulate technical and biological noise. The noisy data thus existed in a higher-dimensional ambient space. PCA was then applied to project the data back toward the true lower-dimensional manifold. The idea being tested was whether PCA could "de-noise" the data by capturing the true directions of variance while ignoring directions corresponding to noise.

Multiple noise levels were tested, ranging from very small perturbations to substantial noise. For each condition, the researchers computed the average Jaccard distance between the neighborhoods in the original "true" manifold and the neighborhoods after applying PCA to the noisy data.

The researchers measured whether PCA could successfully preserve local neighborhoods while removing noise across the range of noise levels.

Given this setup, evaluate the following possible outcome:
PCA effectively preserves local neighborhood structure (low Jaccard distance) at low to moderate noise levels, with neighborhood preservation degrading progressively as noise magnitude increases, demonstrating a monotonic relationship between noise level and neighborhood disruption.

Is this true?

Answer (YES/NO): NO